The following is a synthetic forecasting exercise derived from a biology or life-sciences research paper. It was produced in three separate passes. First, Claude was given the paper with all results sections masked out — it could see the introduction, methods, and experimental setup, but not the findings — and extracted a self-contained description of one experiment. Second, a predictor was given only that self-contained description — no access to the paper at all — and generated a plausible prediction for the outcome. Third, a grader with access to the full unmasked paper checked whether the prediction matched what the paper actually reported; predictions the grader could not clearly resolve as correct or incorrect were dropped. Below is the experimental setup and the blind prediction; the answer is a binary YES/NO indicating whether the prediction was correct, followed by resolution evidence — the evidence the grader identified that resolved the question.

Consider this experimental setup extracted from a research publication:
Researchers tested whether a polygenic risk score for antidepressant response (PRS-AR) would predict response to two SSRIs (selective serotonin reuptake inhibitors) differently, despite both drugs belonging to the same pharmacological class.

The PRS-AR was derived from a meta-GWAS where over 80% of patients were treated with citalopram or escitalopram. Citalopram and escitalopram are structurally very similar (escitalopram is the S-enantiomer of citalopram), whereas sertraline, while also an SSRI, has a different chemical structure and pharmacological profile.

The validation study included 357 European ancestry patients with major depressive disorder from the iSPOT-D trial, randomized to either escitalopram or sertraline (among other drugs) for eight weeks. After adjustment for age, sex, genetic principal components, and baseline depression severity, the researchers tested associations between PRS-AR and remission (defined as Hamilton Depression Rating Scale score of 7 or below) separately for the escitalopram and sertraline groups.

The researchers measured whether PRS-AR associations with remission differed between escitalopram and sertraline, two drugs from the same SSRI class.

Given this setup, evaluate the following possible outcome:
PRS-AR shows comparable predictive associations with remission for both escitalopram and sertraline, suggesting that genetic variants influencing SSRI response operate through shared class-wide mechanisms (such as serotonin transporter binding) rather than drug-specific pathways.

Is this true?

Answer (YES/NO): NO